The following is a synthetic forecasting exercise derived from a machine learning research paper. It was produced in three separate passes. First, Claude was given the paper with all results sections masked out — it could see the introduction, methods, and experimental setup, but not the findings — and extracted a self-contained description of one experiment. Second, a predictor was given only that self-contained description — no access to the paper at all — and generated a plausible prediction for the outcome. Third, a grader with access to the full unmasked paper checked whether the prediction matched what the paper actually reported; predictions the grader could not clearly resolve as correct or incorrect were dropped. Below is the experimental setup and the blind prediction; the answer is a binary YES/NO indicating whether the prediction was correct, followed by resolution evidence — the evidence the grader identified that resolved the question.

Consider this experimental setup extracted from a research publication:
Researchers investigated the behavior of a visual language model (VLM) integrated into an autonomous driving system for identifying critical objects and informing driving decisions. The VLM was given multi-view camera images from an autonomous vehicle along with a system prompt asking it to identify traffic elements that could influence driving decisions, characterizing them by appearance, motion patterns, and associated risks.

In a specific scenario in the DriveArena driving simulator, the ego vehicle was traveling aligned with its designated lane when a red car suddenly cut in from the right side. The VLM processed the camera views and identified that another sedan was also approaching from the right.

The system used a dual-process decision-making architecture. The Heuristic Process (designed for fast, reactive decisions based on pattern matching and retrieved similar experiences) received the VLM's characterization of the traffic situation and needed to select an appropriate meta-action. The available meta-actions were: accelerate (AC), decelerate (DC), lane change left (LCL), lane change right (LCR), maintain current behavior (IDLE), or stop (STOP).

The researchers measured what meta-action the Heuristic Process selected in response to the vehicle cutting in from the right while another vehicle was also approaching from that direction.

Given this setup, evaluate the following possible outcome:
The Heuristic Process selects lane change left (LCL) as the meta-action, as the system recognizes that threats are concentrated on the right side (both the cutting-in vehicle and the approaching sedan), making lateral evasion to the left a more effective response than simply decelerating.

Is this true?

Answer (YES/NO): NO